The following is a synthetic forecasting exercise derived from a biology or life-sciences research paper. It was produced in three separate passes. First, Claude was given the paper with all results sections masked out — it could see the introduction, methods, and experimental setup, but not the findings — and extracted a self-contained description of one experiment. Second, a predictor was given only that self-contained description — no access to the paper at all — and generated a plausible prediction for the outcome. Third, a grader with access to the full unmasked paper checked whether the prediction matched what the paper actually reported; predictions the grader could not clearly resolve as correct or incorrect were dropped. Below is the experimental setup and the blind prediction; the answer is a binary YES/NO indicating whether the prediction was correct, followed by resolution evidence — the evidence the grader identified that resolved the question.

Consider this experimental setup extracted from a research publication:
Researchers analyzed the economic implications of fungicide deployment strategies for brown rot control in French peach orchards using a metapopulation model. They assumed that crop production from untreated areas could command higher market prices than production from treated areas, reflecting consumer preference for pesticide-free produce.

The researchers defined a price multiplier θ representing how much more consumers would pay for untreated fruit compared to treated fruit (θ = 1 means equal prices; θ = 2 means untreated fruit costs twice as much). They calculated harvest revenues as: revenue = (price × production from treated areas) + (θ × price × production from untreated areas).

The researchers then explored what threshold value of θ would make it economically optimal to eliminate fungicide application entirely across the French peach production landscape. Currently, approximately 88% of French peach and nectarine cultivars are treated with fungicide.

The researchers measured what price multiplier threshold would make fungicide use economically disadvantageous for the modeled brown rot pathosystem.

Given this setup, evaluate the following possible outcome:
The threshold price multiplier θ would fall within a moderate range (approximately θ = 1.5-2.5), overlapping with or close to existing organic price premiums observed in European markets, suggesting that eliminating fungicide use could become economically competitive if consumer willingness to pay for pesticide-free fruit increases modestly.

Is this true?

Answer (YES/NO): NO